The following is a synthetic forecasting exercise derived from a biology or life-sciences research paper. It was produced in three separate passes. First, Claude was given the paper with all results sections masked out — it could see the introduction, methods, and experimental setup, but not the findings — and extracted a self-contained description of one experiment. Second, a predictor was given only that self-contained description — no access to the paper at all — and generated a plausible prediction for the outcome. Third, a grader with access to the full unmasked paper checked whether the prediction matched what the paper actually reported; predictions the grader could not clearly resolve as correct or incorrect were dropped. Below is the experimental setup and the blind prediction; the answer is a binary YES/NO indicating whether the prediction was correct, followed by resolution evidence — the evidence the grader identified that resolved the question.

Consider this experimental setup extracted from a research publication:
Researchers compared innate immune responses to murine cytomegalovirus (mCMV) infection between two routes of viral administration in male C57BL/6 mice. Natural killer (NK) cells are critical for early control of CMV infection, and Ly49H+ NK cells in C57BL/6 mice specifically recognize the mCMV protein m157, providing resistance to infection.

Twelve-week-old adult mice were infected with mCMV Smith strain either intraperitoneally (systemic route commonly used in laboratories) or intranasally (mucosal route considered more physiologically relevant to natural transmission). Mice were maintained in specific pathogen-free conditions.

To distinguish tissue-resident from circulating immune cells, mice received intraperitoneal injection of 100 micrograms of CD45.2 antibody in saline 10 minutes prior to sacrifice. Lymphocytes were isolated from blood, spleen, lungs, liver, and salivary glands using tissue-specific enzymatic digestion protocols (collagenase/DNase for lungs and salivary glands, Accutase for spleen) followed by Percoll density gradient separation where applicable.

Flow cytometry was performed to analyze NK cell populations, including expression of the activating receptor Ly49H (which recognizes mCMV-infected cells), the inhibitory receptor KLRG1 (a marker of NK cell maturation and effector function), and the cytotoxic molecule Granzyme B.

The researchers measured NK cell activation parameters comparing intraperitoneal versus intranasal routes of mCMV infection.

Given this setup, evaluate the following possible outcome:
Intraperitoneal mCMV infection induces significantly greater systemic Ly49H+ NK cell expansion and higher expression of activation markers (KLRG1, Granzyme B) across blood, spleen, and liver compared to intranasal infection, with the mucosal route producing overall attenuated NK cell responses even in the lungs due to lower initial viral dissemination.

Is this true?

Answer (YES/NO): NO